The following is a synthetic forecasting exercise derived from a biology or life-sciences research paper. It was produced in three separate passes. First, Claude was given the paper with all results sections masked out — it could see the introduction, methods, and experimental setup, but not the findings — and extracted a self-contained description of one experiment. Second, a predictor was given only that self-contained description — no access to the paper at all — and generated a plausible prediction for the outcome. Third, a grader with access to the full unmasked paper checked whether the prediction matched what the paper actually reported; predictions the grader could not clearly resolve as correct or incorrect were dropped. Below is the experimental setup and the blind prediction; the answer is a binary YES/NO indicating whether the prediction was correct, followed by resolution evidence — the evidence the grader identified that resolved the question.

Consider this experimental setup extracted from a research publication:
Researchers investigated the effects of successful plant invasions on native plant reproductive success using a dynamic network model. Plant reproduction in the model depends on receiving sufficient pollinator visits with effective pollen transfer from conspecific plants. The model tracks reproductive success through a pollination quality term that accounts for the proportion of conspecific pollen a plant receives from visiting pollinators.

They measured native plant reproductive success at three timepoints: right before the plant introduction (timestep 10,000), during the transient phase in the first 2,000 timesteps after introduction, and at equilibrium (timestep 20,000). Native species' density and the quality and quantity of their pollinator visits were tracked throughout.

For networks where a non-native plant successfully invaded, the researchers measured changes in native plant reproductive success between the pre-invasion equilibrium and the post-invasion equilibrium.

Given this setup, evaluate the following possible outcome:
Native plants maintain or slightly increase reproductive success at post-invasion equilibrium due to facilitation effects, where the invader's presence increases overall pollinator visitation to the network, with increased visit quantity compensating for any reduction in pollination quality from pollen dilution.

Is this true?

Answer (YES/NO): NO